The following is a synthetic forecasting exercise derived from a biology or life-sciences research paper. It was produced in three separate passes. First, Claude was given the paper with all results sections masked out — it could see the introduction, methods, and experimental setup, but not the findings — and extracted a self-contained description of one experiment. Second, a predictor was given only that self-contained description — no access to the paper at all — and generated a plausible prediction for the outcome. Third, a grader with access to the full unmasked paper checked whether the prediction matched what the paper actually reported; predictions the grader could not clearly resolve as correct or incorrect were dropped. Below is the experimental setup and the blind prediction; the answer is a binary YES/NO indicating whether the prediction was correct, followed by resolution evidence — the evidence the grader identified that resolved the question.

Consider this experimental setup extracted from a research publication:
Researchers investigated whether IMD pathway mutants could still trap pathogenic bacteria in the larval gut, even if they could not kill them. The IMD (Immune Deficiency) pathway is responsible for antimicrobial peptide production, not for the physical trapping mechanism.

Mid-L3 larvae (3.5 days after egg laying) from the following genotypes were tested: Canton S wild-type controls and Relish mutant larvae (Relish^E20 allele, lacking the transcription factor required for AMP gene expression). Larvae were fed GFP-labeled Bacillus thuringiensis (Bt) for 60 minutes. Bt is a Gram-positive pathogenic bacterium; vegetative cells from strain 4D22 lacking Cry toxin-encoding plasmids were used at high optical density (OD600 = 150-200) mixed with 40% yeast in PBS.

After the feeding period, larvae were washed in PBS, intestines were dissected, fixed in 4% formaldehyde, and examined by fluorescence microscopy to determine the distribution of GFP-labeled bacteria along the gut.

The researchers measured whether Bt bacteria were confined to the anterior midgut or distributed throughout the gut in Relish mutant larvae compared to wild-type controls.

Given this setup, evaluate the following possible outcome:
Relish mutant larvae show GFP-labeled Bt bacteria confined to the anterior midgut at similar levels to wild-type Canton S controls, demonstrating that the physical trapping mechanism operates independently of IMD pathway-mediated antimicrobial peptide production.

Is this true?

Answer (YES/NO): YES